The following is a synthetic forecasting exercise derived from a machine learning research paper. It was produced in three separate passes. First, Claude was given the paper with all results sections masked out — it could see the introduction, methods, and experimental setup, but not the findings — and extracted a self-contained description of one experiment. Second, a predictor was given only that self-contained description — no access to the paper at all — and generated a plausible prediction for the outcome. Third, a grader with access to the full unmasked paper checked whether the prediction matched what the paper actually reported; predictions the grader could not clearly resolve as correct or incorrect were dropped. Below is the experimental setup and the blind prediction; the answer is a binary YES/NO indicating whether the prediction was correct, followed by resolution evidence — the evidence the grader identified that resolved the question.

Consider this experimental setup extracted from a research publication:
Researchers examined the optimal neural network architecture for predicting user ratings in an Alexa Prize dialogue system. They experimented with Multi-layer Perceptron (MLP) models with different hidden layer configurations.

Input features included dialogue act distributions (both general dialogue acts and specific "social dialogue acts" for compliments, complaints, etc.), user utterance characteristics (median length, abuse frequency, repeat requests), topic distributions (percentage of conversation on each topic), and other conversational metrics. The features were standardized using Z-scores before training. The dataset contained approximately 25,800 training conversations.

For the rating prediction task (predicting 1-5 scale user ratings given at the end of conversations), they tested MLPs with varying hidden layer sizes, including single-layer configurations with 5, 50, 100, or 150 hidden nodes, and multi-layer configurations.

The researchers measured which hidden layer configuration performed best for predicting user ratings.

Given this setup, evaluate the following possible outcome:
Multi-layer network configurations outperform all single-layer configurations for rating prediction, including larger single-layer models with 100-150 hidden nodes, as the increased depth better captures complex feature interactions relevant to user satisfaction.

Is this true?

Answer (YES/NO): NO